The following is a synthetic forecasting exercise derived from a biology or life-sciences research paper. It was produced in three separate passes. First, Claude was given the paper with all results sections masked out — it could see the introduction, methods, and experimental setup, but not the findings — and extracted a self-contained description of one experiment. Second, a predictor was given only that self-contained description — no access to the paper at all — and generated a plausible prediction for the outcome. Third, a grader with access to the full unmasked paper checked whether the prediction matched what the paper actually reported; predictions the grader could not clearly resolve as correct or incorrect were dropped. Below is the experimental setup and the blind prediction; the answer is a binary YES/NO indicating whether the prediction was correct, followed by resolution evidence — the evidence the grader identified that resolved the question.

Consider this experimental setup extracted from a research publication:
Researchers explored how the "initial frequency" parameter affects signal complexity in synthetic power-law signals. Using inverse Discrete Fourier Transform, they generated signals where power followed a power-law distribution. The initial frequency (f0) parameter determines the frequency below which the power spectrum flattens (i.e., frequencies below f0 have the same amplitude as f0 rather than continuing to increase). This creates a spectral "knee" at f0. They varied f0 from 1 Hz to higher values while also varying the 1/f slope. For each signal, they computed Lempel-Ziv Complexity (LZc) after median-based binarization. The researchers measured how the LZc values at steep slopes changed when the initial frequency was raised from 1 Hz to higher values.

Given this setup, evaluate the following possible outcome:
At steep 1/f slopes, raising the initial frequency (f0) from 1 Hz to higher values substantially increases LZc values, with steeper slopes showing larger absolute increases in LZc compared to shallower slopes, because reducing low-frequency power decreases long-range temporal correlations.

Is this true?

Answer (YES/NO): YES